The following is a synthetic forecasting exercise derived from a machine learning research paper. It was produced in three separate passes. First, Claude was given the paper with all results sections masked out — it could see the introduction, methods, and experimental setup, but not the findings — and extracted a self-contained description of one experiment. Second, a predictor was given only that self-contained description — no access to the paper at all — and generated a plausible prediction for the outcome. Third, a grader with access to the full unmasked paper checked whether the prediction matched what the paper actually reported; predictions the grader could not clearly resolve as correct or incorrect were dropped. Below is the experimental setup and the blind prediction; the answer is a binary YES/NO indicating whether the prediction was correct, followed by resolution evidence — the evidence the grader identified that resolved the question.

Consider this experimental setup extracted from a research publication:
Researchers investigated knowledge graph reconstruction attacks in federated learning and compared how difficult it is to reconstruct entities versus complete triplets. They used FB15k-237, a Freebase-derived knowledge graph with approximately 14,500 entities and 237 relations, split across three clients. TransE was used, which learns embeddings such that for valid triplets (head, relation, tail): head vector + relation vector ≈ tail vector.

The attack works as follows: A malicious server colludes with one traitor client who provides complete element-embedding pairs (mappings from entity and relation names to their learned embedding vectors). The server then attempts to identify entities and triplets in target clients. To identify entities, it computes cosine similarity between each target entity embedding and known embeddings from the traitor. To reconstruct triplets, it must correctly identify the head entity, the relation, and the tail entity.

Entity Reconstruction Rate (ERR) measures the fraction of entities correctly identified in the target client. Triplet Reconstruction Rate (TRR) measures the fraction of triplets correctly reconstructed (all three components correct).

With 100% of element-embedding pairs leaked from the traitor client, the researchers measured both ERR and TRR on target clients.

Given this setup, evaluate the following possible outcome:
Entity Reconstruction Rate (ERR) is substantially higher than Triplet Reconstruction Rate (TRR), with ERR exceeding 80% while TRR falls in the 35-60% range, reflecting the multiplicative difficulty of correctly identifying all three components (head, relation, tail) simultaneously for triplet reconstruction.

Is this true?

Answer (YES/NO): NO